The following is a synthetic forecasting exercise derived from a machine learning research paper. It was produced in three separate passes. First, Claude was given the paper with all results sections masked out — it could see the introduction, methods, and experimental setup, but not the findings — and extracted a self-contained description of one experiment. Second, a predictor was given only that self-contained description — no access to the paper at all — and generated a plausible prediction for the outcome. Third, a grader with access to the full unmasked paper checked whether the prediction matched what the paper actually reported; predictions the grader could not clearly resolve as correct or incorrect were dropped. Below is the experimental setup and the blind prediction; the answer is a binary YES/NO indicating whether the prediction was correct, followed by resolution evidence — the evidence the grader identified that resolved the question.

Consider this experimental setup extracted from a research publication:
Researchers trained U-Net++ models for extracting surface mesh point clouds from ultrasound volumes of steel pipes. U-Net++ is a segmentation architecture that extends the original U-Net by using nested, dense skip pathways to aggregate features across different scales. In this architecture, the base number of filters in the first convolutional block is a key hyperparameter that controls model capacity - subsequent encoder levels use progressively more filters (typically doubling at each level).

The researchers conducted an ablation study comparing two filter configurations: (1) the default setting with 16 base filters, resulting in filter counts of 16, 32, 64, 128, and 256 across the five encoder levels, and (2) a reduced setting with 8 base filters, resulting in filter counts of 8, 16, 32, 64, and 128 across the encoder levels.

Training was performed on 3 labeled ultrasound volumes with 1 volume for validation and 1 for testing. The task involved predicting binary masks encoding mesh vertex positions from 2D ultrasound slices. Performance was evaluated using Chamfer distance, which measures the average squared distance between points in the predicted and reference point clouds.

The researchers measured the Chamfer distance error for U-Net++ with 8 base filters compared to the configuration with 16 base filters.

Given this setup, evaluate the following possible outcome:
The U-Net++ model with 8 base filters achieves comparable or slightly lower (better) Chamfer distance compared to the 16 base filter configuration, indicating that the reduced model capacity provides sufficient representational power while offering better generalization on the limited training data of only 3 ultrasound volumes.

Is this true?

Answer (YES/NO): YES